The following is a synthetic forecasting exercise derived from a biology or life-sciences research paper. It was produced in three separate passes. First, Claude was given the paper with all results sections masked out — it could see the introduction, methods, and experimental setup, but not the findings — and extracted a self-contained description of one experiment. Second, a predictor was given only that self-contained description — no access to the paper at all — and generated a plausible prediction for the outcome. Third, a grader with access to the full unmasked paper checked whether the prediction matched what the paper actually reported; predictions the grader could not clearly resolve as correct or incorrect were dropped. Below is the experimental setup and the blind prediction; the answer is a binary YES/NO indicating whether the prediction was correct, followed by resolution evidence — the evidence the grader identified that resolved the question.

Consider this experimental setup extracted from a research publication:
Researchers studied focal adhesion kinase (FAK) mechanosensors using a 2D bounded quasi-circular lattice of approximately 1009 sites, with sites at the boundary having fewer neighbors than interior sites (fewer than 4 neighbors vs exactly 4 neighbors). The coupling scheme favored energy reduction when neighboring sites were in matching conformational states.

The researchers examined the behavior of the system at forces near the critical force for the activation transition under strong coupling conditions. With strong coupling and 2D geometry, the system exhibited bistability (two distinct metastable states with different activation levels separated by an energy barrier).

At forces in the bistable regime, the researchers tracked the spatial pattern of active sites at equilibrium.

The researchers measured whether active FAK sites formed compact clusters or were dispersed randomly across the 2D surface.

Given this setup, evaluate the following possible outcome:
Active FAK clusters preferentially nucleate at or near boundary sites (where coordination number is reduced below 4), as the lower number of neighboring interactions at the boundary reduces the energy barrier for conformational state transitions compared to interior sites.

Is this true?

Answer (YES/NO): YES